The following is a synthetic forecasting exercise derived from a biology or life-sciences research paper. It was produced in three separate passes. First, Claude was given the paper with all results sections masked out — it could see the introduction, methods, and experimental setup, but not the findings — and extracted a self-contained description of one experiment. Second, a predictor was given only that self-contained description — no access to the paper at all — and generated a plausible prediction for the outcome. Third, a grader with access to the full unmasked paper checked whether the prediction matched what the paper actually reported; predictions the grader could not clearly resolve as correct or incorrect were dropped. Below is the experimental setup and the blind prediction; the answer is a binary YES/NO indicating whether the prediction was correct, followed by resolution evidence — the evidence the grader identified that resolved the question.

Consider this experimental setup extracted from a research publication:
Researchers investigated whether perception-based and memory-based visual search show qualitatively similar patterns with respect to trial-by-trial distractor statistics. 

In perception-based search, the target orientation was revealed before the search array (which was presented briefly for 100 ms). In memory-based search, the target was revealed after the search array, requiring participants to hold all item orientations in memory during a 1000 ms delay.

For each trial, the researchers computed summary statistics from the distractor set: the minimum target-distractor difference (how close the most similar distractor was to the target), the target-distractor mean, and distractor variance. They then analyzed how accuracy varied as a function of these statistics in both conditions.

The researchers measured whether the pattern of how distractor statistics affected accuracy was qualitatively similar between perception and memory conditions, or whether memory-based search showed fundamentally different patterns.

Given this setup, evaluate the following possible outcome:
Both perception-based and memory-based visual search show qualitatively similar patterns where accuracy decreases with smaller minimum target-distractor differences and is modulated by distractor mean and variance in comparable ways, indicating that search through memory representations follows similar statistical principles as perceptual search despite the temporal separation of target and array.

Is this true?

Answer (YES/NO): YES